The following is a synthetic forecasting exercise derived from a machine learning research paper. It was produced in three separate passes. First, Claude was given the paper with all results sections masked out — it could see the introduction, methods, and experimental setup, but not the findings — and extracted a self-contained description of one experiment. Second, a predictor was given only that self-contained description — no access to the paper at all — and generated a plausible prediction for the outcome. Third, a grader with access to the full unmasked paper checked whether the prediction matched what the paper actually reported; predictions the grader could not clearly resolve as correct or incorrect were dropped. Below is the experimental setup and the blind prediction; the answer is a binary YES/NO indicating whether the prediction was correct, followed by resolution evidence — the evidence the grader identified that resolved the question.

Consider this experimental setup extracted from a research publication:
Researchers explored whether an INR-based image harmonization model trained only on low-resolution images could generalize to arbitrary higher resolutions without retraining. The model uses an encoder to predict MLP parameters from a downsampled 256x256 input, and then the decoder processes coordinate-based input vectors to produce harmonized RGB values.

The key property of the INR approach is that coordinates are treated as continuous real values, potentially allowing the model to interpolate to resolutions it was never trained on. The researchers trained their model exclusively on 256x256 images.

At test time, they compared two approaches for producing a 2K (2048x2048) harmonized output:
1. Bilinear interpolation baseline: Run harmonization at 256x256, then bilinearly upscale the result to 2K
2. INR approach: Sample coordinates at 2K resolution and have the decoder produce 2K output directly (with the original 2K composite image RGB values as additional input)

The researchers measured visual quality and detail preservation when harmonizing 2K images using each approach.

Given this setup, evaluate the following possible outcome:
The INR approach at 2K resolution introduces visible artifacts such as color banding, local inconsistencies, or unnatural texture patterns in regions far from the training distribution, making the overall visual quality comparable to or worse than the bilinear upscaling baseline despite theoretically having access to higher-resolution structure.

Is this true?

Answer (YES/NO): NO